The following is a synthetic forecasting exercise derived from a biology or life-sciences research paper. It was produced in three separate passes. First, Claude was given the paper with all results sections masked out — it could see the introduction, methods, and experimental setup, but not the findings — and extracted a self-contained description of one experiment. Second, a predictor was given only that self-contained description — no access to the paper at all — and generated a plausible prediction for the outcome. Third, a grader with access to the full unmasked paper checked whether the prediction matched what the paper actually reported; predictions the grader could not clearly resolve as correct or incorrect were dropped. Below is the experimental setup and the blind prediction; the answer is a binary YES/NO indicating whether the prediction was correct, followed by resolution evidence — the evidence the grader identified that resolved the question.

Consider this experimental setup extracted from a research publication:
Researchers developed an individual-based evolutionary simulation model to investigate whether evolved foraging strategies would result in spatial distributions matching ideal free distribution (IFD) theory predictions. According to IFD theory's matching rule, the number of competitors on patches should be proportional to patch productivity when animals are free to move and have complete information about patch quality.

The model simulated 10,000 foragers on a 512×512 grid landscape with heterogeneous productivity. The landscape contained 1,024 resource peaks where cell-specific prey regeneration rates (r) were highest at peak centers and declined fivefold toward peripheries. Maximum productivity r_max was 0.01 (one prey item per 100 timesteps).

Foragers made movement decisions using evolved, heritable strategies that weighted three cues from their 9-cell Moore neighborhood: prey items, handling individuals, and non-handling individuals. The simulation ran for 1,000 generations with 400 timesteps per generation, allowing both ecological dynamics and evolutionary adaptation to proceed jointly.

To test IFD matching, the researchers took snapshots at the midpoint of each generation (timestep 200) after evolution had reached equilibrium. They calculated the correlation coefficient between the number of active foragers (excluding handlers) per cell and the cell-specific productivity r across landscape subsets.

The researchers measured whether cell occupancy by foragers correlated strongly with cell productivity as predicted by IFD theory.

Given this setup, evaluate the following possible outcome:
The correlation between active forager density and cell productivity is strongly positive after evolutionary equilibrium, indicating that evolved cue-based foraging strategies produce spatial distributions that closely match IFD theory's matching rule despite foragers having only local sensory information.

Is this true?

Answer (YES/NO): NO